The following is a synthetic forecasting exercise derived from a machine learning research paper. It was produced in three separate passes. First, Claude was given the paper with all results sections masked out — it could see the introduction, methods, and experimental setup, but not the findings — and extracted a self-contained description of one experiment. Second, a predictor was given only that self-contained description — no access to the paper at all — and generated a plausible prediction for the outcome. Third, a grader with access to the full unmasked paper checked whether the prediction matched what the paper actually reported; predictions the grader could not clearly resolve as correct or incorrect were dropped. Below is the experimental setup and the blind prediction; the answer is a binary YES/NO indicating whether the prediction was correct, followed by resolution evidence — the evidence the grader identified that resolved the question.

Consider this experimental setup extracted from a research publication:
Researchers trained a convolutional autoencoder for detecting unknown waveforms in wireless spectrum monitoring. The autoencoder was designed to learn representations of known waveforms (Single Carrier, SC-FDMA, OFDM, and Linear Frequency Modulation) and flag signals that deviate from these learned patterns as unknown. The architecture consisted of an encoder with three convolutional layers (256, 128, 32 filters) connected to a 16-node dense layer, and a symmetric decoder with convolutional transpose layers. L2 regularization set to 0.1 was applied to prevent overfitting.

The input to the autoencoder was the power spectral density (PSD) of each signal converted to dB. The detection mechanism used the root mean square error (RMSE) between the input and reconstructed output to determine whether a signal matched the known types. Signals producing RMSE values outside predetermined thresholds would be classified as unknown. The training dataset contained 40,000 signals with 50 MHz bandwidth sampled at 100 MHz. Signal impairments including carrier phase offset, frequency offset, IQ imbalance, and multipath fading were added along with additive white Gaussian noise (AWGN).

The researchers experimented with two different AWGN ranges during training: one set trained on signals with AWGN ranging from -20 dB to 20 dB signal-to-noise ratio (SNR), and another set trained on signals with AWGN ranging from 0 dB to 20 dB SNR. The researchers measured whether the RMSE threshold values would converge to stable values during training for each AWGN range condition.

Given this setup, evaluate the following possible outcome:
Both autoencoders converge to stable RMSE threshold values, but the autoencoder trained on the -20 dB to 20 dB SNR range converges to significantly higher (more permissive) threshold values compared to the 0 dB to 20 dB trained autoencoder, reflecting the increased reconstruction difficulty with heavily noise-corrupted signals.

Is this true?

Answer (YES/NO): NO